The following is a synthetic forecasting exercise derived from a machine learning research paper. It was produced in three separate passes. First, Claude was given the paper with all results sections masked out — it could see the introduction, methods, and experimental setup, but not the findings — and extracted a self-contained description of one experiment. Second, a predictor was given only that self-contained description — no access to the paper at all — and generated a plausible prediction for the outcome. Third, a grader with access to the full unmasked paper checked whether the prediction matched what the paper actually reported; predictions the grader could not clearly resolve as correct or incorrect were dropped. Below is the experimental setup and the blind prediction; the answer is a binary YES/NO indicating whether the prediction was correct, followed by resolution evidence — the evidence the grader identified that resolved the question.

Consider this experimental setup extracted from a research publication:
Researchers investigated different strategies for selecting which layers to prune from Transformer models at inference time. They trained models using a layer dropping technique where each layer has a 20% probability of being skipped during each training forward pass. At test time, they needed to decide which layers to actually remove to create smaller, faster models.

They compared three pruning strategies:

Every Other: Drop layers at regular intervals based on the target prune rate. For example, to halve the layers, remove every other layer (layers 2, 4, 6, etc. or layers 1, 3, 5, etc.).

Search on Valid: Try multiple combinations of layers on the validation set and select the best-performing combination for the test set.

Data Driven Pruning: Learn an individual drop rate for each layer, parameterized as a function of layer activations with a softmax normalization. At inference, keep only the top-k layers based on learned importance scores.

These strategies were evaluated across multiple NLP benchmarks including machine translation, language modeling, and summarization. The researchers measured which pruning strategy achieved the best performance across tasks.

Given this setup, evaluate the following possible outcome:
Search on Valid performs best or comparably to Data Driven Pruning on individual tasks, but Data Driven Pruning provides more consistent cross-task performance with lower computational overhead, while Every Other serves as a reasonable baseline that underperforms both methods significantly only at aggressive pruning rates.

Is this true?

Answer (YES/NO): NO